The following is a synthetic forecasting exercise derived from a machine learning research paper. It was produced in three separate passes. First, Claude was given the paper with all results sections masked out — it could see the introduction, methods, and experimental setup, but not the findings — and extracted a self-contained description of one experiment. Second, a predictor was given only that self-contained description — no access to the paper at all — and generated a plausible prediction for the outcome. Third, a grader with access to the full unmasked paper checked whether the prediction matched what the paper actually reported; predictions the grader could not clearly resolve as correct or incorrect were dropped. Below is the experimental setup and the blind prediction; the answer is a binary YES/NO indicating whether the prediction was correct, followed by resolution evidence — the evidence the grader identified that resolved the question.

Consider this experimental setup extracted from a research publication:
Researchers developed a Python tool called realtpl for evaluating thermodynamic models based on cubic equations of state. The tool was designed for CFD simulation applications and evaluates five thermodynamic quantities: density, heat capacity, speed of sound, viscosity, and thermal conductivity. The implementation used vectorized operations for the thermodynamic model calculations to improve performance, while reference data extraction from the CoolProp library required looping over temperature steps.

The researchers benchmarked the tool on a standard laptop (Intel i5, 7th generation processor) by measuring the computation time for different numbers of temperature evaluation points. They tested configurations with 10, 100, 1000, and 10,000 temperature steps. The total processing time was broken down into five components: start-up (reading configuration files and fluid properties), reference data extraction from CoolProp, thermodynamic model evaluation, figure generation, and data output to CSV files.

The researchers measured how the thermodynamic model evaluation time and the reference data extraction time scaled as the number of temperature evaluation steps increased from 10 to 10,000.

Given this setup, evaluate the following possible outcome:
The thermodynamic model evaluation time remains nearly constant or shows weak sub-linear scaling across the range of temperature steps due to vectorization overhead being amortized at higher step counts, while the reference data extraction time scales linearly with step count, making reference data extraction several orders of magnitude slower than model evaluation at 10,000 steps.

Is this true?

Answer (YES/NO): YES